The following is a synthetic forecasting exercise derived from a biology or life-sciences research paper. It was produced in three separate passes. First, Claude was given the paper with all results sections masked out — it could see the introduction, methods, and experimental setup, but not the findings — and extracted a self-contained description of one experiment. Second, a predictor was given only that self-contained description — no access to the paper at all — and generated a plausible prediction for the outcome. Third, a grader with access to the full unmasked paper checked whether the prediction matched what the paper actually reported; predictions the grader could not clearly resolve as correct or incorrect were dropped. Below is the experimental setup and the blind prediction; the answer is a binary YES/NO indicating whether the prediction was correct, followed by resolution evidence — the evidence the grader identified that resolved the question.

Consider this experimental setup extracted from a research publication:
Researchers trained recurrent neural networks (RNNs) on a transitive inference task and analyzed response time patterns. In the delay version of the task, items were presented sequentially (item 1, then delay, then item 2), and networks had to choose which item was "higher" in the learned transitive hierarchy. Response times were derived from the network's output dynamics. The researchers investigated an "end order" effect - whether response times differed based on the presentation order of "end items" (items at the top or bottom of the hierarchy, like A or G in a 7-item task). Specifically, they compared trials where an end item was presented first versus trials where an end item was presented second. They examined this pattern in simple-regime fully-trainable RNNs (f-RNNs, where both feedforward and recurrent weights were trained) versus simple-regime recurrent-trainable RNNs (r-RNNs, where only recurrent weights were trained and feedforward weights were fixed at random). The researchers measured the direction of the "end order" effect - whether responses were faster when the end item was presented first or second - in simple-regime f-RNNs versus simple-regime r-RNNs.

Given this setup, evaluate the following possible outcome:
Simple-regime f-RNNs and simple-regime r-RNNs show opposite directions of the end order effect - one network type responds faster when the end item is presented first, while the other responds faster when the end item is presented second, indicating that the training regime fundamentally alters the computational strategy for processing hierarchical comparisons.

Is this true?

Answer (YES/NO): YES